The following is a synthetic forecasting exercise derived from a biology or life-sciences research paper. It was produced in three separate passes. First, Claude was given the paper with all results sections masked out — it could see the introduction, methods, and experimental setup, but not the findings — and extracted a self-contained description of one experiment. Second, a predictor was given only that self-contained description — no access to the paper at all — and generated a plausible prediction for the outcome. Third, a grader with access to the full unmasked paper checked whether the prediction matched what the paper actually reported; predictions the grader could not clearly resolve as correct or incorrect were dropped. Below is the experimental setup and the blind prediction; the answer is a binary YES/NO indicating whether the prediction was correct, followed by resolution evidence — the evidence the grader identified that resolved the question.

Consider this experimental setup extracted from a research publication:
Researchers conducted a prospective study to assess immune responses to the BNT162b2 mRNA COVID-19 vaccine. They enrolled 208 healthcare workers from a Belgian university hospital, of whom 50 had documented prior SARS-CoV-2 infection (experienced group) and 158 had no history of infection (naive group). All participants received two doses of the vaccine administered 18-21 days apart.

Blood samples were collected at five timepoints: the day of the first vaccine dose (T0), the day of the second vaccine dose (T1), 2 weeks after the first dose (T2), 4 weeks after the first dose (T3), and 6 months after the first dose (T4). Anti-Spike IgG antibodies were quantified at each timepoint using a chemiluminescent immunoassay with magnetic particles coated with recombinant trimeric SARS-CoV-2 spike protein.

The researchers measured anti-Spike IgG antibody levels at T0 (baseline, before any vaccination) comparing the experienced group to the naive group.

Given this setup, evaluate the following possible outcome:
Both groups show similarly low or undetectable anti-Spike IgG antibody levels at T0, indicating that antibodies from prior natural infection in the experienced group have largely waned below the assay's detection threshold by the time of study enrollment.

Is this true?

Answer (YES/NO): NO